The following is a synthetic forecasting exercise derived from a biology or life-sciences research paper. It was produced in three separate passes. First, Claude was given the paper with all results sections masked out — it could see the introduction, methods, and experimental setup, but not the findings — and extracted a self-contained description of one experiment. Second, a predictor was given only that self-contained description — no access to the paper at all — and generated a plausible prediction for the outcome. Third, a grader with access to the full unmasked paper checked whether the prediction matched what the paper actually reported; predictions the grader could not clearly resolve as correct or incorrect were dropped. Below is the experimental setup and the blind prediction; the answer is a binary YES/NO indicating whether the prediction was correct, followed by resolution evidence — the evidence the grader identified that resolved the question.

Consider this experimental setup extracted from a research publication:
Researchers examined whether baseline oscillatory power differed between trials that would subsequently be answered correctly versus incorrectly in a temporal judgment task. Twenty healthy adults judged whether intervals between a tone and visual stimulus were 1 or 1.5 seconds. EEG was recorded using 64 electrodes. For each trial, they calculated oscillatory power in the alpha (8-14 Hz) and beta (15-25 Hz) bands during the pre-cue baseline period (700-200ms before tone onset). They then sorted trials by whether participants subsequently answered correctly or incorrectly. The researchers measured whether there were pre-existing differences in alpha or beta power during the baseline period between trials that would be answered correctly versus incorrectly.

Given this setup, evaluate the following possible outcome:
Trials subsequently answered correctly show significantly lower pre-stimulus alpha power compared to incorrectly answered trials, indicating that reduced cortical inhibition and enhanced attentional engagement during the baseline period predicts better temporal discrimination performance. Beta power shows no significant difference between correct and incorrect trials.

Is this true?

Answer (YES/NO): NO